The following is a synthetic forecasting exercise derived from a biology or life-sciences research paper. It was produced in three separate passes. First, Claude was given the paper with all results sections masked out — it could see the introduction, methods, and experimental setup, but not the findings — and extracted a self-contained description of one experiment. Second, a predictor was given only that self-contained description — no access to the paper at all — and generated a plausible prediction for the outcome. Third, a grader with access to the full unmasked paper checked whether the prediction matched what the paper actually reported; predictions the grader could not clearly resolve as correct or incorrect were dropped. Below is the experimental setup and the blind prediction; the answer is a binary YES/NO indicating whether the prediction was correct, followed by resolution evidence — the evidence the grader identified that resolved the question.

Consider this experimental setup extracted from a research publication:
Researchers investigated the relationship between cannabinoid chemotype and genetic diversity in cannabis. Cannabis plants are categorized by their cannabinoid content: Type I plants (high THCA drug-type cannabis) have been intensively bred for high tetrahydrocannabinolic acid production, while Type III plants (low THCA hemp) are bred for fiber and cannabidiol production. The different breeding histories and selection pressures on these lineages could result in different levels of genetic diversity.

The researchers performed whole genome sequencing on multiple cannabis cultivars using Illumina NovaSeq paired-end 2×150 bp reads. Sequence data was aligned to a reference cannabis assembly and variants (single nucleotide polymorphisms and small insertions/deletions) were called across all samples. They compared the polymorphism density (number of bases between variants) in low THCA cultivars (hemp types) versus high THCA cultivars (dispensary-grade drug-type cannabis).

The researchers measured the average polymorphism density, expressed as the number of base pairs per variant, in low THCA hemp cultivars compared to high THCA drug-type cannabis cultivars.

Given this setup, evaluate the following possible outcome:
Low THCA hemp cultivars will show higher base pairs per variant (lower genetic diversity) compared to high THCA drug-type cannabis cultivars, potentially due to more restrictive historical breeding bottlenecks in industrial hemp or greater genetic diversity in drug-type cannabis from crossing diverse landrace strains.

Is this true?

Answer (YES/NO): NO